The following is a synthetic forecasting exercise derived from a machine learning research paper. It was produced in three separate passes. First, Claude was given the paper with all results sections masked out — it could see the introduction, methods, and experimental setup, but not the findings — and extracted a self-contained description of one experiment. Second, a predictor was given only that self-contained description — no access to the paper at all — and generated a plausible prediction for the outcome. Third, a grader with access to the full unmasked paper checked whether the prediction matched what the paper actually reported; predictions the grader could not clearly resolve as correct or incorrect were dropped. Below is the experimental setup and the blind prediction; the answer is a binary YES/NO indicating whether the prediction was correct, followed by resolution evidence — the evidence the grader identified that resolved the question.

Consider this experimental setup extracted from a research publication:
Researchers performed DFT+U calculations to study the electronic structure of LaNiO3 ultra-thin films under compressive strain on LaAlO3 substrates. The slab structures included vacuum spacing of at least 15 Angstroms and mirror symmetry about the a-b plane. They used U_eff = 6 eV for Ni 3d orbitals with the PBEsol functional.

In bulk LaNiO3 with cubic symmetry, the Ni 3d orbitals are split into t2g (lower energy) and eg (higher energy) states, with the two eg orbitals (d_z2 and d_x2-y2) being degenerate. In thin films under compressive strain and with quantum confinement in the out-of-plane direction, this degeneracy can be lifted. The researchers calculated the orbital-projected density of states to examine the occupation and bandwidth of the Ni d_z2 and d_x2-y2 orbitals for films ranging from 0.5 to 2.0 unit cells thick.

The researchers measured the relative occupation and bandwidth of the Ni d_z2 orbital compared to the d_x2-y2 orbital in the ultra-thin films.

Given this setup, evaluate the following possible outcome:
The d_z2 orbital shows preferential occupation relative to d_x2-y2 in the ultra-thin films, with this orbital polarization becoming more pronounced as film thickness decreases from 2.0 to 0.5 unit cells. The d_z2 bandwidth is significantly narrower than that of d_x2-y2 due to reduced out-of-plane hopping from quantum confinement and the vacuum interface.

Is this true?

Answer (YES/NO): YES